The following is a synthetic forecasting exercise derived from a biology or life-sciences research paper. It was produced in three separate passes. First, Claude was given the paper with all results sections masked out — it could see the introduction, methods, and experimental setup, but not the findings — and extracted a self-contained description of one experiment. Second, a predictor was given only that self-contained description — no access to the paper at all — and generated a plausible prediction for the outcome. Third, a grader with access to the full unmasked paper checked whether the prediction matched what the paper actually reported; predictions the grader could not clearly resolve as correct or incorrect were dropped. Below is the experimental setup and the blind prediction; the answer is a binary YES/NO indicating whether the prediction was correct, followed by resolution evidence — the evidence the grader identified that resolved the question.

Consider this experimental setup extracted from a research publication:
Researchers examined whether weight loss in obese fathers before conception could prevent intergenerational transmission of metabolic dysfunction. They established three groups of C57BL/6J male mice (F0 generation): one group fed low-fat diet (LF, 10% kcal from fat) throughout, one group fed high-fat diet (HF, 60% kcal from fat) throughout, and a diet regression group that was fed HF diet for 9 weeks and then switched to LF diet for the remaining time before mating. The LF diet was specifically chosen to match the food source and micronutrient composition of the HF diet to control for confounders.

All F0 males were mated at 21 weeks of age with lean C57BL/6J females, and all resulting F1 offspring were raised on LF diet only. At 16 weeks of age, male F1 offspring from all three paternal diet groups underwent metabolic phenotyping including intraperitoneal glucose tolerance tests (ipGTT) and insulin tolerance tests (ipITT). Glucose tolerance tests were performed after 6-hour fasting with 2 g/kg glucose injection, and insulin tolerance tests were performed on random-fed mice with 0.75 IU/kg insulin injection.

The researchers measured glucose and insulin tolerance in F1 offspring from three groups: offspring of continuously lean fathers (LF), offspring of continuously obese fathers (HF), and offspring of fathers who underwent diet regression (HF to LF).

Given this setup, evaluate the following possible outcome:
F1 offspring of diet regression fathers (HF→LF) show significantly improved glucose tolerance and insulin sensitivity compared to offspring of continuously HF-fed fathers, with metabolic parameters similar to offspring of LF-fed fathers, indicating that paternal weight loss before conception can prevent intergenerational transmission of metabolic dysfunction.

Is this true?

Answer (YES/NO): YES